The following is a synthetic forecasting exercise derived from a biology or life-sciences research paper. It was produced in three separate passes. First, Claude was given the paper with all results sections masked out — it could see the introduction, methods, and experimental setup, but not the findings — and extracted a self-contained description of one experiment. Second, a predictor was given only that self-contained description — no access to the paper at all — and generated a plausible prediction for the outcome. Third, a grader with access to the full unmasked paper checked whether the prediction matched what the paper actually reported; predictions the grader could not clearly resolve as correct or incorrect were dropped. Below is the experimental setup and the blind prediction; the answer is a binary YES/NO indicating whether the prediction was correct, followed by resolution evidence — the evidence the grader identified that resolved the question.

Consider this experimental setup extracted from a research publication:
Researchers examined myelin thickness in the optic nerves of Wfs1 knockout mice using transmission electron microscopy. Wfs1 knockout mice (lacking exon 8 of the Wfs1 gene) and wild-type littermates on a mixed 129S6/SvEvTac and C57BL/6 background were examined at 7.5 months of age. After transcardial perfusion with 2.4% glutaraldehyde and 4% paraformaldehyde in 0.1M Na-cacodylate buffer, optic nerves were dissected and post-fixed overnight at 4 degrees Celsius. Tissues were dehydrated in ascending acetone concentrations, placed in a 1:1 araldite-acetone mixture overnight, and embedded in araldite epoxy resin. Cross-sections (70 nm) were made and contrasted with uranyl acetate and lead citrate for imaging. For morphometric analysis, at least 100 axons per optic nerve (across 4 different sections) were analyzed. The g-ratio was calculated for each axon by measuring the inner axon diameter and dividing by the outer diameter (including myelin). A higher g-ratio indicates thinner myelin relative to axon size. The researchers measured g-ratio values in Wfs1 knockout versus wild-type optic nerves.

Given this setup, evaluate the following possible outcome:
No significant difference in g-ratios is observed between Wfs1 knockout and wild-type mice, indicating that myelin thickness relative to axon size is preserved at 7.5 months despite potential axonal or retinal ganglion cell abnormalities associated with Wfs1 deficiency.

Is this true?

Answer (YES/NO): NO